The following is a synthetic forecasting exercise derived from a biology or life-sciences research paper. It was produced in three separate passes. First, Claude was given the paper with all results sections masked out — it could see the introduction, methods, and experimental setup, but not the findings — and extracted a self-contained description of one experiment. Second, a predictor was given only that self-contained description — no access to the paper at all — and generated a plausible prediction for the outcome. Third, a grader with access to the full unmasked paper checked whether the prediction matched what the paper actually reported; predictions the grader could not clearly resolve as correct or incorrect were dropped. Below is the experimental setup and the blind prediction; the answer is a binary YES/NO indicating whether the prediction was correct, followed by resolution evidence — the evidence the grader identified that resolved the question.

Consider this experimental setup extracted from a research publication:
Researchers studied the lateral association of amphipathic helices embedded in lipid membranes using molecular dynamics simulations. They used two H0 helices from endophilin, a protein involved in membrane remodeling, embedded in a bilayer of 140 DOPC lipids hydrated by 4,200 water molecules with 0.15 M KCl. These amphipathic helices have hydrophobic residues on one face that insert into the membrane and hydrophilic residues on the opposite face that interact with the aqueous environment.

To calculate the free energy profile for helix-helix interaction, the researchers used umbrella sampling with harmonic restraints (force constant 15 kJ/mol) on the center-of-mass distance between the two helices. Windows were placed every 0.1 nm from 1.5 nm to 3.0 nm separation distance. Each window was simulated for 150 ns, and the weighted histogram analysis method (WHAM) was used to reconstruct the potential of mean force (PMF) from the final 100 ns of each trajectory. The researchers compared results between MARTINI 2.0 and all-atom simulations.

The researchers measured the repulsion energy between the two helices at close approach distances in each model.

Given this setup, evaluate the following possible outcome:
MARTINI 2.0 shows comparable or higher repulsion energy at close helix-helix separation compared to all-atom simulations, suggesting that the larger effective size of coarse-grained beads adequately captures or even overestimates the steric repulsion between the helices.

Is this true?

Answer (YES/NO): NO